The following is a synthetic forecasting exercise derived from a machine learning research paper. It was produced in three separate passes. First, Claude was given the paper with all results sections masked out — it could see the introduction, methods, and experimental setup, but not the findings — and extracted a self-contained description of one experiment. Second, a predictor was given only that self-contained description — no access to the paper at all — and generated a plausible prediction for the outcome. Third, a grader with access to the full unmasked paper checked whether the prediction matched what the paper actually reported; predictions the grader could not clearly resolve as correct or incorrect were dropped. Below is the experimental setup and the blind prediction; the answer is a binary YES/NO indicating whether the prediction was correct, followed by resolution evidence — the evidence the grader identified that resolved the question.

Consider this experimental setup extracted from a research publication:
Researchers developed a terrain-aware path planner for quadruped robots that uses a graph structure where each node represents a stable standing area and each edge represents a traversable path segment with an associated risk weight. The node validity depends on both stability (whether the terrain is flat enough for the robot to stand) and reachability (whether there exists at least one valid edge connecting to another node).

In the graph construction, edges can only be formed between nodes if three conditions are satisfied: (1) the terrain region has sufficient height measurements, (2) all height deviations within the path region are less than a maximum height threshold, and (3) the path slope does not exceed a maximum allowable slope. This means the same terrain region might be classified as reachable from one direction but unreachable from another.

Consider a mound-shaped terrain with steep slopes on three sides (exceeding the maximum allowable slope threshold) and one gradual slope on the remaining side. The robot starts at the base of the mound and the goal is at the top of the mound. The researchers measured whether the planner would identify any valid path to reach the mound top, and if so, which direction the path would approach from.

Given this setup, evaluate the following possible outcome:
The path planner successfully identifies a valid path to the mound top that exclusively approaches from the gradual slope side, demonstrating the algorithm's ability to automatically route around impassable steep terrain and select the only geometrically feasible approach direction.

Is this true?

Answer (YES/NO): YES